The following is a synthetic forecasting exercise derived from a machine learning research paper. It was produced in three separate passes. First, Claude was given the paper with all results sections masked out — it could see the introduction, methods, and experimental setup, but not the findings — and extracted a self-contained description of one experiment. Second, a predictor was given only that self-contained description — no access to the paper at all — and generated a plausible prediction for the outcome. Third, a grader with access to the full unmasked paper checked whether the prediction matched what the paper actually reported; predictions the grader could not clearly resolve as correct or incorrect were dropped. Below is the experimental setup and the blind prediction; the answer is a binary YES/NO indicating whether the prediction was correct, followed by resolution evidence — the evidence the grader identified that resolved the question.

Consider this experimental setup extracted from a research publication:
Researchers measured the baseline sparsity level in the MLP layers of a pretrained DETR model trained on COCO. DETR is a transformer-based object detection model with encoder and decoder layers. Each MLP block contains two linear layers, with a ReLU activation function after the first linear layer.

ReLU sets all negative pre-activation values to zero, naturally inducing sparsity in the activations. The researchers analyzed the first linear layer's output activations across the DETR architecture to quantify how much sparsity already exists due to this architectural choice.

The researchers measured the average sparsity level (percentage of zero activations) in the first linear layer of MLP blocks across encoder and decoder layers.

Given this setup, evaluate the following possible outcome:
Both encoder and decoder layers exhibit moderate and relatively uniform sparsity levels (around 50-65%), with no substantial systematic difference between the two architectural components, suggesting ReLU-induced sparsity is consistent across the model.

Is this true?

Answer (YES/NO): NO